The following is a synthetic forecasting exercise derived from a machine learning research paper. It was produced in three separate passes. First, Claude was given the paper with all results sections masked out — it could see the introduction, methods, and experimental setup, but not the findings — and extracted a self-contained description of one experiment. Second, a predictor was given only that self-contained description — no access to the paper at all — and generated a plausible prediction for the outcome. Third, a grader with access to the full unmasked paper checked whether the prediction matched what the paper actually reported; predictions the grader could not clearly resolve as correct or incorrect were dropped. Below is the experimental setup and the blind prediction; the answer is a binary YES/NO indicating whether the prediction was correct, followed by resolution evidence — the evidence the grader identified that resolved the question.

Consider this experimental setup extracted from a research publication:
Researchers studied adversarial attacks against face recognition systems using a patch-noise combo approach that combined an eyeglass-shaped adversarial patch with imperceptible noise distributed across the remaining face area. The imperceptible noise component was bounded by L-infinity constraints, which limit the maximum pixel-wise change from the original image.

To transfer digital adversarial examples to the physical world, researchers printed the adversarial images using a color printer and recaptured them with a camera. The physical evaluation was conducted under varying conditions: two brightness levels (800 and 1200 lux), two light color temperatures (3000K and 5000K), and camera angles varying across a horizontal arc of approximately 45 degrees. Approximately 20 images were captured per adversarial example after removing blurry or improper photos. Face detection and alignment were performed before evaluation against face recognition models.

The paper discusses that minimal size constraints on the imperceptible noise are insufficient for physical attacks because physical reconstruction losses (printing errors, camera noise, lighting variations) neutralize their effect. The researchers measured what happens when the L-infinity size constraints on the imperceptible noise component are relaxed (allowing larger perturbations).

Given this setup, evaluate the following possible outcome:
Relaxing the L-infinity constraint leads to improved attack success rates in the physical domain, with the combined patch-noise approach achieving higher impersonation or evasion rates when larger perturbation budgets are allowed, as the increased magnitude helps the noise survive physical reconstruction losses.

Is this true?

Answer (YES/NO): YES